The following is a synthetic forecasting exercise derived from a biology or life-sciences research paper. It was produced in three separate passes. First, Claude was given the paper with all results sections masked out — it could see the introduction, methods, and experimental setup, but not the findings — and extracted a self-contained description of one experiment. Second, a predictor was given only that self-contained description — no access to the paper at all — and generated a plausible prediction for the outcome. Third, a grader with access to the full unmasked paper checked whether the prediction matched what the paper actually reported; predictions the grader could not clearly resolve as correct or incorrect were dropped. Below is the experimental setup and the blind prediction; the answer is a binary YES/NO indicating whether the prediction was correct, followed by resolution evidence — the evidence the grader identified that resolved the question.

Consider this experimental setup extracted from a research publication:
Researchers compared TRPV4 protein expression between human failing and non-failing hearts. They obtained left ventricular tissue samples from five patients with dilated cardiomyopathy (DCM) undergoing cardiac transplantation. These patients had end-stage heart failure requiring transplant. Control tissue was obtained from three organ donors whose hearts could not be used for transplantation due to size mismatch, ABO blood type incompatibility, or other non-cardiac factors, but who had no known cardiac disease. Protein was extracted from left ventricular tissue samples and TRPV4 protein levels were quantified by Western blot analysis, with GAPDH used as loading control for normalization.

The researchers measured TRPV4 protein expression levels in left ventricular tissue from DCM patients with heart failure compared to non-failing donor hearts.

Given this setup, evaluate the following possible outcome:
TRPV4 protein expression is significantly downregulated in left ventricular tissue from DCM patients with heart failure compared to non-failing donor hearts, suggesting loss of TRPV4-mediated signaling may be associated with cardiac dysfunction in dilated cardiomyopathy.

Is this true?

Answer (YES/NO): NO